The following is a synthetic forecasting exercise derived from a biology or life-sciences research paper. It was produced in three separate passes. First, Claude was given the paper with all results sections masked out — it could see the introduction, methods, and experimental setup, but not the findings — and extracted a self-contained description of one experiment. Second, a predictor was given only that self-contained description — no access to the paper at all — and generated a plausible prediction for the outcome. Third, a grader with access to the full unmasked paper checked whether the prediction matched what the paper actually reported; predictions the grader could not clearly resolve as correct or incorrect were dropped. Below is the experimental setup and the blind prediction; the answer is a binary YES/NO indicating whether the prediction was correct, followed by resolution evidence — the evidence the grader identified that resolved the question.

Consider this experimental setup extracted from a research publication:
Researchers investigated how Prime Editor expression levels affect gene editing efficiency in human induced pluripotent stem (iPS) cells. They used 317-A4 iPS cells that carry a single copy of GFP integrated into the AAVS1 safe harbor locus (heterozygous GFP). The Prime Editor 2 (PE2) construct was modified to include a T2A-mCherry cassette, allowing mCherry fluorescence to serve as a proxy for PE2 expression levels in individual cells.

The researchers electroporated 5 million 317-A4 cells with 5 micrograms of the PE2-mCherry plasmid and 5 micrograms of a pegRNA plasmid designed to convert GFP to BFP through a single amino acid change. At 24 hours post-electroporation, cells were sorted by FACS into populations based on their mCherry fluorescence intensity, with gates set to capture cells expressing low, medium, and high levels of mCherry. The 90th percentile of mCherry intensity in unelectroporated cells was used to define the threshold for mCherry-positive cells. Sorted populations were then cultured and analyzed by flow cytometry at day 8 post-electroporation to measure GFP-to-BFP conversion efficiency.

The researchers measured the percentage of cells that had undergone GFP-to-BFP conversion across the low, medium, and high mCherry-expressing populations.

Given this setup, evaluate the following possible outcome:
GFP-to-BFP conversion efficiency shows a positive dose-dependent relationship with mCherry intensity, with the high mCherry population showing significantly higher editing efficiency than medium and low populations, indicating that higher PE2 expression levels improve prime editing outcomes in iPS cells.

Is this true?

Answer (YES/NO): YES